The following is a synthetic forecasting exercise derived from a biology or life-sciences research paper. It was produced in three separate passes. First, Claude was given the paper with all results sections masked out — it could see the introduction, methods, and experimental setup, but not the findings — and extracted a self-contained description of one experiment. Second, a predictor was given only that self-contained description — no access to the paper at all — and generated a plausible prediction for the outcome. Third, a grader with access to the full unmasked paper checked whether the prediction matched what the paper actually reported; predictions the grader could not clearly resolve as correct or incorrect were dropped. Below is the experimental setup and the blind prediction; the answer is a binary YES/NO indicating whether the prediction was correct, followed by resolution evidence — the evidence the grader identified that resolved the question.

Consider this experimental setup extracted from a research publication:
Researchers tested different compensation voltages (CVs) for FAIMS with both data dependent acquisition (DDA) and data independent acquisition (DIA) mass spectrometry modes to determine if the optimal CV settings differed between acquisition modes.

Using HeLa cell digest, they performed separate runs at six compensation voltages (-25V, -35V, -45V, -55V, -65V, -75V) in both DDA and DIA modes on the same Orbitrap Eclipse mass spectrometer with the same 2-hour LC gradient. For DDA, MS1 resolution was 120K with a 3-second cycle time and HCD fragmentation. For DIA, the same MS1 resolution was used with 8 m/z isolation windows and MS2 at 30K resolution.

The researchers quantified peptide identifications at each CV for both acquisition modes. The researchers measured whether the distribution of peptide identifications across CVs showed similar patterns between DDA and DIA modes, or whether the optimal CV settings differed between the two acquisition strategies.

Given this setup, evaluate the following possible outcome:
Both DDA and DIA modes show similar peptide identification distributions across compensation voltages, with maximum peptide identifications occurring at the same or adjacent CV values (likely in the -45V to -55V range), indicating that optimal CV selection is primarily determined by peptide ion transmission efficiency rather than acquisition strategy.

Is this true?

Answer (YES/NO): NO